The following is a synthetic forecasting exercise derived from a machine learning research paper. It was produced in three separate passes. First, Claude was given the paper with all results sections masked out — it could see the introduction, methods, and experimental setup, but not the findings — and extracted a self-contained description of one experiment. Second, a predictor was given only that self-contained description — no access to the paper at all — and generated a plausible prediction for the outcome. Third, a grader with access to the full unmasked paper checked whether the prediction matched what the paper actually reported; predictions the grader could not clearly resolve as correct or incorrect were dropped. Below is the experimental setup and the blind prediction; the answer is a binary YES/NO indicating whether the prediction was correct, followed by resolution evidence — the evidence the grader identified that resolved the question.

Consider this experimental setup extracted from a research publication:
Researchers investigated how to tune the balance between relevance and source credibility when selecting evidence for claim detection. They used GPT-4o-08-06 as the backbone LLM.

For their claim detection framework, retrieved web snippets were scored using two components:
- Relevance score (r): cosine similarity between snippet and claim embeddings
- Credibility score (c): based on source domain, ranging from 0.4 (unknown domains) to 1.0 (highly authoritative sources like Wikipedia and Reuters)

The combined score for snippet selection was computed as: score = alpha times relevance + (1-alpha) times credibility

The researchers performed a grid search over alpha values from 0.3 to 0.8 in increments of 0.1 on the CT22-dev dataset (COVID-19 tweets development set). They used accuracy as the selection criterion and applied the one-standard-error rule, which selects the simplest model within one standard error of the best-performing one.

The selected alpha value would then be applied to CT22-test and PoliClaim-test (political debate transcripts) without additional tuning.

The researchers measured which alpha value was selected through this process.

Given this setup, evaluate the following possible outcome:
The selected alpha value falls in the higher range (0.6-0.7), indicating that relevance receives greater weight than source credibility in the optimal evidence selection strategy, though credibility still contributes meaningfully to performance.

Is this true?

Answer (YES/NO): YES